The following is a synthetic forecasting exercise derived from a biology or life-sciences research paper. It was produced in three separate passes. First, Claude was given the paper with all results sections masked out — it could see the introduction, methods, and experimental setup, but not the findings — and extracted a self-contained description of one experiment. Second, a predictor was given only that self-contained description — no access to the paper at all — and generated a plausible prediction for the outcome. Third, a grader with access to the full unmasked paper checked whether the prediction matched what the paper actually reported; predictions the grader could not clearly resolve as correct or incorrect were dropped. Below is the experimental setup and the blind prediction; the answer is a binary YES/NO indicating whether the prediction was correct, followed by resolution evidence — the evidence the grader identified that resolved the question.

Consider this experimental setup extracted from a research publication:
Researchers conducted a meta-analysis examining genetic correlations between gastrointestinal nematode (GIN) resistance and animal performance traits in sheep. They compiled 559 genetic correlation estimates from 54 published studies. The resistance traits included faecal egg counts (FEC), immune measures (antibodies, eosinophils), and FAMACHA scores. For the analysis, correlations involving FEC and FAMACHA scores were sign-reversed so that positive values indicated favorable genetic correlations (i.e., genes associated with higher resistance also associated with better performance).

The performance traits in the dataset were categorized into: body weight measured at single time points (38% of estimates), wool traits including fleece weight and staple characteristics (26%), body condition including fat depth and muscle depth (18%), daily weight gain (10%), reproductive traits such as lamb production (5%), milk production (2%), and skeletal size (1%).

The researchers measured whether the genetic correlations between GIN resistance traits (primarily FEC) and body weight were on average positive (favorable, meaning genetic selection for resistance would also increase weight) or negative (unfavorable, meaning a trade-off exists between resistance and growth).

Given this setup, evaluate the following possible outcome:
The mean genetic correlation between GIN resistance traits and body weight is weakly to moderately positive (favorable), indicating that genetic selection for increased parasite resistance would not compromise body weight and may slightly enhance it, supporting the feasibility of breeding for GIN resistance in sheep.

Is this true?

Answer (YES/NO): YES